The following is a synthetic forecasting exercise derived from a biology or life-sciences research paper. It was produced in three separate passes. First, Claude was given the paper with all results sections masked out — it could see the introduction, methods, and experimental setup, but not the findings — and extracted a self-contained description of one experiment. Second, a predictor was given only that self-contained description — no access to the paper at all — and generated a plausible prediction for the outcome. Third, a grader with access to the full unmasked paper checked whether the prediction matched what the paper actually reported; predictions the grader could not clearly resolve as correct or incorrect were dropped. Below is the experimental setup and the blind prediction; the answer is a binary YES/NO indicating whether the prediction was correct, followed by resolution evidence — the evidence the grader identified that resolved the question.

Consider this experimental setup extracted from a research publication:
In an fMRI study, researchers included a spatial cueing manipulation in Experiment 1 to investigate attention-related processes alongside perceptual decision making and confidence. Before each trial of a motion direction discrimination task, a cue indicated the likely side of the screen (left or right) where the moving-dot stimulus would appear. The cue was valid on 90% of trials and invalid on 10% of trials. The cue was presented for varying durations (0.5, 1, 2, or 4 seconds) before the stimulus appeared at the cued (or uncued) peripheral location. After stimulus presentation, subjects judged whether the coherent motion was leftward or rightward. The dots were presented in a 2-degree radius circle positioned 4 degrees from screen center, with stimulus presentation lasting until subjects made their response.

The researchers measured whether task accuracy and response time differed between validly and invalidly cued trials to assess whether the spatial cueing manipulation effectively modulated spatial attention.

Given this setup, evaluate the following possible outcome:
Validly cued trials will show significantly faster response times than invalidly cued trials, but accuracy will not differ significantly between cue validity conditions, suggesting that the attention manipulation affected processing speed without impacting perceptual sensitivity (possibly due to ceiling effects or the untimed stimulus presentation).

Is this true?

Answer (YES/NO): NO